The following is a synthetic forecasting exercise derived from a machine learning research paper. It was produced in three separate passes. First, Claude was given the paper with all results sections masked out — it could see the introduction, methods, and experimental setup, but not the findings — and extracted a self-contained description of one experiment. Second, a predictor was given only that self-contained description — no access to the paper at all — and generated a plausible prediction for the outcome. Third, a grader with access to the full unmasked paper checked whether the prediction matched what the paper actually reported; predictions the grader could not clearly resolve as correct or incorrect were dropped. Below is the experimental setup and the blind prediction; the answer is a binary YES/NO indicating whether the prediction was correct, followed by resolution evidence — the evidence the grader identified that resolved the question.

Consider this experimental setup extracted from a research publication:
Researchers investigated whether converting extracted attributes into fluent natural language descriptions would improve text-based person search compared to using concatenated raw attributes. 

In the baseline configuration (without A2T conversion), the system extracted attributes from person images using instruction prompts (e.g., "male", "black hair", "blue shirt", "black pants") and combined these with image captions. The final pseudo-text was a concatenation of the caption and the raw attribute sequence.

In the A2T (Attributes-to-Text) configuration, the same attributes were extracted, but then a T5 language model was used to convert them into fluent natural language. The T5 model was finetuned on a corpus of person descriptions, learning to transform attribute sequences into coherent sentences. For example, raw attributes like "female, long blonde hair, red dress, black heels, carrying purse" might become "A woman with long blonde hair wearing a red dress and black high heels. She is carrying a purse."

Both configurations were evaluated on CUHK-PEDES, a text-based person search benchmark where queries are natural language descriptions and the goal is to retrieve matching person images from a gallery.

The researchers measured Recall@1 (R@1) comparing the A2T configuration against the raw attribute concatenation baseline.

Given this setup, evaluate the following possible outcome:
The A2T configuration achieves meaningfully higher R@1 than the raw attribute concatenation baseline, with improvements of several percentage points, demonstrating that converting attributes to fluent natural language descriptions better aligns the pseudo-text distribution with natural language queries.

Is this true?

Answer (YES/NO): NO